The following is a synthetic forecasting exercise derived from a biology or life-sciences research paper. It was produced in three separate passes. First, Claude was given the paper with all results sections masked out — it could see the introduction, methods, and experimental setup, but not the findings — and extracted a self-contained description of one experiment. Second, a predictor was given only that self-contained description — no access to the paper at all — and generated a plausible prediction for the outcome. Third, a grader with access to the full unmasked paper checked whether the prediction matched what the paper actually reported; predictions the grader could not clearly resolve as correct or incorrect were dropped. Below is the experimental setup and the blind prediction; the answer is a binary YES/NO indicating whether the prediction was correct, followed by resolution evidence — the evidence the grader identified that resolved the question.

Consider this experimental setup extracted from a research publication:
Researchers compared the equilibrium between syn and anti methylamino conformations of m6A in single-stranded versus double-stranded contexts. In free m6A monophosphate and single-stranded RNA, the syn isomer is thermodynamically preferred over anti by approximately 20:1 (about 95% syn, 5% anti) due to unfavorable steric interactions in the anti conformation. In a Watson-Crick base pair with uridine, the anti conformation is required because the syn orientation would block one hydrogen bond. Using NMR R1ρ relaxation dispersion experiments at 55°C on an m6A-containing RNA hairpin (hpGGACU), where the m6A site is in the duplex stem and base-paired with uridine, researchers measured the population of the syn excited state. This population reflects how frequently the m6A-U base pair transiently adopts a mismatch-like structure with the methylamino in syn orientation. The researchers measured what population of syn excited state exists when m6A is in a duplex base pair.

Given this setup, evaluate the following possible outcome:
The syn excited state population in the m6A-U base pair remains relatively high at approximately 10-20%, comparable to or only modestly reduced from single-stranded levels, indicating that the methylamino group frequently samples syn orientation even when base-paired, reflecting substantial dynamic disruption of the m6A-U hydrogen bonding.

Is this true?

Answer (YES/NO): NO